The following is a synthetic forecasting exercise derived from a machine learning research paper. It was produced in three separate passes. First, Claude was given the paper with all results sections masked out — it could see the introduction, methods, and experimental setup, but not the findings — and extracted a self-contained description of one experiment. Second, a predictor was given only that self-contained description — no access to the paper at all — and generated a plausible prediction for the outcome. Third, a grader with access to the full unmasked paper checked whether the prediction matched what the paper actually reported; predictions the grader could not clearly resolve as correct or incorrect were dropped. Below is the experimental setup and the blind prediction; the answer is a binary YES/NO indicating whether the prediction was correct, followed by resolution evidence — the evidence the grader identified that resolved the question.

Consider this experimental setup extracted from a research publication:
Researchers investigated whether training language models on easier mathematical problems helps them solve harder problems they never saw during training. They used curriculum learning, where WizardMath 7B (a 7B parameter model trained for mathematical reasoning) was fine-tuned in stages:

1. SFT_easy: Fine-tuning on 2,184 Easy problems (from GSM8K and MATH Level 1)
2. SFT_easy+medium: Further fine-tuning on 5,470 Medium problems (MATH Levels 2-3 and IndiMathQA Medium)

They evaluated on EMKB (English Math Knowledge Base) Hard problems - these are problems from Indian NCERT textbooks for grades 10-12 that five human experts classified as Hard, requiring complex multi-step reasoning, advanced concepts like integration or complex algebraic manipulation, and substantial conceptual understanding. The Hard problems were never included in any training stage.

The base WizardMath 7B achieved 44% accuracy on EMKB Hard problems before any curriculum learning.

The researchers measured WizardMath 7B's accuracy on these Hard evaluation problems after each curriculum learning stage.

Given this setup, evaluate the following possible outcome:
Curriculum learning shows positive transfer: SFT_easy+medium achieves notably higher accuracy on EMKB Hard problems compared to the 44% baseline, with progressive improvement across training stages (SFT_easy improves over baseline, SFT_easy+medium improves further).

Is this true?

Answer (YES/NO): NO